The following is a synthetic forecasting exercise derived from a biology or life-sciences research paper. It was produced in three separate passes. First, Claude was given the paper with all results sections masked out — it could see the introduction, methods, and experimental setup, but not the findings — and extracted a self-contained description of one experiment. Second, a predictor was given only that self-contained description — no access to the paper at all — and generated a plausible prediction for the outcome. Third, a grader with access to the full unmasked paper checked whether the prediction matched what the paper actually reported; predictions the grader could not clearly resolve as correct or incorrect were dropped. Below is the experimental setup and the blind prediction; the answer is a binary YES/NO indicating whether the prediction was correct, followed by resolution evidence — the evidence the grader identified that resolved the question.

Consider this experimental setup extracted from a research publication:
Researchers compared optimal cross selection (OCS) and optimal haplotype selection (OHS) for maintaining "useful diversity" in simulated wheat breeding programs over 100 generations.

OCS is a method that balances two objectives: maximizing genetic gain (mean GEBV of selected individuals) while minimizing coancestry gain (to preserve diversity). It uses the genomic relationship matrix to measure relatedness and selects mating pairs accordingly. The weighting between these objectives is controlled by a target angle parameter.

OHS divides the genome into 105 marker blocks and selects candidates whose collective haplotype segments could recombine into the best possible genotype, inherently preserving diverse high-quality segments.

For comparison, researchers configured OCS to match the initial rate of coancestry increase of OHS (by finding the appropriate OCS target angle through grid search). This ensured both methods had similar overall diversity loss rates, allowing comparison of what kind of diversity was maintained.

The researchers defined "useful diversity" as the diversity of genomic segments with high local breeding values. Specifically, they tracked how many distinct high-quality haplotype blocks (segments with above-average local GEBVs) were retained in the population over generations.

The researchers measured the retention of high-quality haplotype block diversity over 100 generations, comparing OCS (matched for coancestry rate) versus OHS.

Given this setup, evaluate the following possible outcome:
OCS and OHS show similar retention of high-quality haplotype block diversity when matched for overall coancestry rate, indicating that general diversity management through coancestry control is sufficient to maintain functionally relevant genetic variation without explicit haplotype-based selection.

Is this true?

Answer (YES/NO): NO